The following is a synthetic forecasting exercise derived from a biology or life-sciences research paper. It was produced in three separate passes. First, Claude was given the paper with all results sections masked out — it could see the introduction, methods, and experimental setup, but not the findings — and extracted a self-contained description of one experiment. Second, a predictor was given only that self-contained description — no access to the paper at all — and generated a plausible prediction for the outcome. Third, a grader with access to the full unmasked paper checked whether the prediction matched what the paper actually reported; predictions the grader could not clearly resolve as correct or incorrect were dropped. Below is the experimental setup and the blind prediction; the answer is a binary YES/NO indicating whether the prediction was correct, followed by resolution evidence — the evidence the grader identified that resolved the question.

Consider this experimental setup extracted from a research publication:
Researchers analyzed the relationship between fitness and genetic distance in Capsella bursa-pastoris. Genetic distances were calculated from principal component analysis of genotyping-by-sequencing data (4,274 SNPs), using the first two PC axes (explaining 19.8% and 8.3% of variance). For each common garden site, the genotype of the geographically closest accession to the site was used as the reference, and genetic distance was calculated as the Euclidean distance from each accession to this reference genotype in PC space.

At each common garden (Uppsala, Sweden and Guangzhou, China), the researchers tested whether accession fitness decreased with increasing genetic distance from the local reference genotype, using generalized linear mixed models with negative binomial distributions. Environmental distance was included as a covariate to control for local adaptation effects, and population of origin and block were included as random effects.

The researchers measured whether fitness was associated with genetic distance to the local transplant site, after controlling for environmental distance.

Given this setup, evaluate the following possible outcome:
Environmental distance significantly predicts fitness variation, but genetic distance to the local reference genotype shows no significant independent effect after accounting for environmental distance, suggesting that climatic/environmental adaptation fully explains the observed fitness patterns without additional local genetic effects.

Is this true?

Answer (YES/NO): NO